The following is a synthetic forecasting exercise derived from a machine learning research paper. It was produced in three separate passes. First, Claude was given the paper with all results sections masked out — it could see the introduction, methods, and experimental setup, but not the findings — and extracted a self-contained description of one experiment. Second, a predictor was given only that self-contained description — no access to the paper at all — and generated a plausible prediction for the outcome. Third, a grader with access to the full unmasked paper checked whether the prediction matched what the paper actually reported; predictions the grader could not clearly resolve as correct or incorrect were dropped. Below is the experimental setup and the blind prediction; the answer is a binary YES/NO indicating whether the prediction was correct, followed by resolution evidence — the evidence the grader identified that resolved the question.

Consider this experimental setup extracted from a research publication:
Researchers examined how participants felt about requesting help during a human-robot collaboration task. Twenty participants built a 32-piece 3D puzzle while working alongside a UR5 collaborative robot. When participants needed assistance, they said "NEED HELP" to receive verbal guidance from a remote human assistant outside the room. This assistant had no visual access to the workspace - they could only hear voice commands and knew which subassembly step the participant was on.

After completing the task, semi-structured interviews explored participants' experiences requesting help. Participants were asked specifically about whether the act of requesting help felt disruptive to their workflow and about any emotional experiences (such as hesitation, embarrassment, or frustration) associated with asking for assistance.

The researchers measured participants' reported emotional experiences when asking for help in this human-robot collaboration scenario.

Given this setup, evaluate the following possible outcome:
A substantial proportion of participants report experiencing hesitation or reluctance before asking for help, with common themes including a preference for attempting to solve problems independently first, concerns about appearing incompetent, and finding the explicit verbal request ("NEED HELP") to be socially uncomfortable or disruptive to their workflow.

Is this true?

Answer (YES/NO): YES